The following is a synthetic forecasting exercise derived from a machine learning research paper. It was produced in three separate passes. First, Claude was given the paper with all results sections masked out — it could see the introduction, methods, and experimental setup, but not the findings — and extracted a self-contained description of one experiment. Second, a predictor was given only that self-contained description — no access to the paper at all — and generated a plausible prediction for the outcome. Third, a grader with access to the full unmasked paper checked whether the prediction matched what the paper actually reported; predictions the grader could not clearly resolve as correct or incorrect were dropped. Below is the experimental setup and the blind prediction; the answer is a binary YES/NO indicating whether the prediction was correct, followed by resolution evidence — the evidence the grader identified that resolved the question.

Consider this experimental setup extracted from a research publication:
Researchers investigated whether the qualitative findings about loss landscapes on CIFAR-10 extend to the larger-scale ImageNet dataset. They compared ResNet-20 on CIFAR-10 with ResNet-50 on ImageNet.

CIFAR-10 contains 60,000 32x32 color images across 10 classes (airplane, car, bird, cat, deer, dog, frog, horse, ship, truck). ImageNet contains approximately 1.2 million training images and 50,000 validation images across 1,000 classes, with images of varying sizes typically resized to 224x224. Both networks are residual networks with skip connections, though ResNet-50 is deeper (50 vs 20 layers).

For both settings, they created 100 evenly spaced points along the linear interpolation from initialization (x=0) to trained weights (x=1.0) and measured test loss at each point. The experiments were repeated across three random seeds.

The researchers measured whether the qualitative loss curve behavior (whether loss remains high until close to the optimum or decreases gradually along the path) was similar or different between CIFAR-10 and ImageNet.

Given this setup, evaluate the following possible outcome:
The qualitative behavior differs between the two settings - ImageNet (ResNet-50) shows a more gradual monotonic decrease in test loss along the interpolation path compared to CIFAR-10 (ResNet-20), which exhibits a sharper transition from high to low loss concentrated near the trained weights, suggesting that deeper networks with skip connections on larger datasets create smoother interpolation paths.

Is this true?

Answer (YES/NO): NO